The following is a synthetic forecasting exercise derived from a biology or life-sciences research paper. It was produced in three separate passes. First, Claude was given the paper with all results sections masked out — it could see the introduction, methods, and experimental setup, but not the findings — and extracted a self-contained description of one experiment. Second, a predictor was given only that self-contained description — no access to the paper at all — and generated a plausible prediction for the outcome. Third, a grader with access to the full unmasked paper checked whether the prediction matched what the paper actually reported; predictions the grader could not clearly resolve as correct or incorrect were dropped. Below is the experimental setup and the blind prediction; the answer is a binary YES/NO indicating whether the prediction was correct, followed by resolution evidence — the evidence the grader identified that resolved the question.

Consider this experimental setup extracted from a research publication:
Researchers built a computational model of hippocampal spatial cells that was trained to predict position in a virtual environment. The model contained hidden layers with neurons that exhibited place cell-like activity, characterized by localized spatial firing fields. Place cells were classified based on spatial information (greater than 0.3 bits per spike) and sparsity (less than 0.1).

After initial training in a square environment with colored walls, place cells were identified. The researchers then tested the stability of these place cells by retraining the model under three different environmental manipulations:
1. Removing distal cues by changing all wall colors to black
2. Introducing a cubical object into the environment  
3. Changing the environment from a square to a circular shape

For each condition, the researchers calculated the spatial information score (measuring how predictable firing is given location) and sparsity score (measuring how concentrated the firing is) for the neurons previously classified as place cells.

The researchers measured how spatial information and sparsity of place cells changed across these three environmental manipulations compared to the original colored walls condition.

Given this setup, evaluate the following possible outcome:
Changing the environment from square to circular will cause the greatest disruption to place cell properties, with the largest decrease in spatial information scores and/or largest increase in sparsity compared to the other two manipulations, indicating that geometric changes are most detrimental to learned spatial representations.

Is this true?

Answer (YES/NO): YES